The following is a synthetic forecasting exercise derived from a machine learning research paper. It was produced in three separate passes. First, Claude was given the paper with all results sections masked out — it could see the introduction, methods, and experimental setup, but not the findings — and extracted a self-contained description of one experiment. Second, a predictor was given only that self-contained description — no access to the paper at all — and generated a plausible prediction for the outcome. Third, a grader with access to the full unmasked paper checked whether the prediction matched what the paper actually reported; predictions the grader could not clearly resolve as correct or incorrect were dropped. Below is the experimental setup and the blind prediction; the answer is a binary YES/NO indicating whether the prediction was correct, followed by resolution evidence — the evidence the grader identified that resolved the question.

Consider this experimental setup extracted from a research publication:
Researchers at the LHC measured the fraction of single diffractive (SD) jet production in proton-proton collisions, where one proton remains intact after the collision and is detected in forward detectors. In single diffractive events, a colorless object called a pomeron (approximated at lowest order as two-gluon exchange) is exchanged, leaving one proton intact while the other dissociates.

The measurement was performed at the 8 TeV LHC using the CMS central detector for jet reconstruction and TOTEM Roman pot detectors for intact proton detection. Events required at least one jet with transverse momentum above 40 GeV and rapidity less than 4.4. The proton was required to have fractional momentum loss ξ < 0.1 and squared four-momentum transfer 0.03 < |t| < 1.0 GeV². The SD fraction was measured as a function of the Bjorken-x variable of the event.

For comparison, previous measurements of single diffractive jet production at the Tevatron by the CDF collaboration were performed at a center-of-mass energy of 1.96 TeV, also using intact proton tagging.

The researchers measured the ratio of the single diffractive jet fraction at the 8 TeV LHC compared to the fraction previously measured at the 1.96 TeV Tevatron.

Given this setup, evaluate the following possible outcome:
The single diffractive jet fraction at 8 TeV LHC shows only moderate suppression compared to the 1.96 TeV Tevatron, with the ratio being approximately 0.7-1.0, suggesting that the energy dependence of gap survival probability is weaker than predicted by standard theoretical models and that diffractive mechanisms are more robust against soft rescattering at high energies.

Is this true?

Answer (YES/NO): NO